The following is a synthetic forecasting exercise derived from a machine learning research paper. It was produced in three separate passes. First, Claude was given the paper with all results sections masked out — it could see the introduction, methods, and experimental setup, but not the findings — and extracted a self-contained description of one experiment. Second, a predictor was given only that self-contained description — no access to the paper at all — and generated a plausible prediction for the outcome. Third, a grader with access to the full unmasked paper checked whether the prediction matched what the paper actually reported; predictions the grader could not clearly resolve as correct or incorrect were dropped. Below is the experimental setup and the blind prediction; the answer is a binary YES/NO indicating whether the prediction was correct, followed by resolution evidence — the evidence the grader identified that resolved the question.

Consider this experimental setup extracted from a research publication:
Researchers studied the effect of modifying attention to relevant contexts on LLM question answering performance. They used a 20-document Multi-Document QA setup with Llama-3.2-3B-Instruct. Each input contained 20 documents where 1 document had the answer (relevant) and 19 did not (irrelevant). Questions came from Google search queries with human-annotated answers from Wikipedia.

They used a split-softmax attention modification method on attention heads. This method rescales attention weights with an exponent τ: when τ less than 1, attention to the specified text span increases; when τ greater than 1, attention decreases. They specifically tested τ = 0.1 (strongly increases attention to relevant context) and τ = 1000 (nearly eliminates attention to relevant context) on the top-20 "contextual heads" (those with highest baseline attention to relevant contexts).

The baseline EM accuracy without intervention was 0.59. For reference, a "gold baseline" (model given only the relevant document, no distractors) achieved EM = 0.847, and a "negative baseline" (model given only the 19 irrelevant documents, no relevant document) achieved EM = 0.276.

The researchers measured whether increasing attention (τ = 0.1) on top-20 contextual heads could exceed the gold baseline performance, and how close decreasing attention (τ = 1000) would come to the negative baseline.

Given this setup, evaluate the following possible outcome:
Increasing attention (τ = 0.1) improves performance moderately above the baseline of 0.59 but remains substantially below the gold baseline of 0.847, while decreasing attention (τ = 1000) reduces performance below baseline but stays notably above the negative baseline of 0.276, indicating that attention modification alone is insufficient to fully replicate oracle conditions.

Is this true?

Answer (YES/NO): NO